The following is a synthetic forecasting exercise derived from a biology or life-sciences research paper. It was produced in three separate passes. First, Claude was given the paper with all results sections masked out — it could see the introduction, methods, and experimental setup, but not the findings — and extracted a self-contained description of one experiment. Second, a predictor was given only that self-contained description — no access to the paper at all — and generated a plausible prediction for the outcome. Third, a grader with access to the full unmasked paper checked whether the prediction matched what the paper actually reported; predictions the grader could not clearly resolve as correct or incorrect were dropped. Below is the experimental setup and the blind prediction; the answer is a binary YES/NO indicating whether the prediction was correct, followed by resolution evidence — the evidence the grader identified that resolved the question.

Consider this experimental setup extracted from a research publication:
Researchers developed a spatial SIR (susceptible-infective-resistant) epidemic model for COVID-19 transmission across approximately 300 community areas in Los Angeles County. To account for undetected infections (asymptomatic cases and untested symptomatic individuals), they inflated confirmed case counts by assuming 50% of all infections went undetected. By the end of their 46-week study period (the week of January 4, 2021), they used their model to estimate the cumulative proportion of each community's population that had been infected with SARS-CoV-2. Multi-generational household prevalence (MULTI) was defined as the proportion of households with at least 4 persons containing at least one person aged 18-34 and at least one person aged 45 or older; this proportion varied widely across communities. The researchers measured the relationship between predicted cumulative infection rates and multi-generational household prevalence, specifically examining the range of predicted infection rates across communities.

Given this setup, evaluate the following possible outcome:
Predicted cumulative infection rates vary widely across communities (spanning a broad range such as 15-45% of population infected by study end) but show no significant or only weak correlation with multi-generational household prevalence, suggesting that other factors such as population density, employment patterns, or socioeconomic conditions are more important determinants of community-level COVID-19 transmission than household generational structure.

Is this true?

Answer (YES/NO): NO